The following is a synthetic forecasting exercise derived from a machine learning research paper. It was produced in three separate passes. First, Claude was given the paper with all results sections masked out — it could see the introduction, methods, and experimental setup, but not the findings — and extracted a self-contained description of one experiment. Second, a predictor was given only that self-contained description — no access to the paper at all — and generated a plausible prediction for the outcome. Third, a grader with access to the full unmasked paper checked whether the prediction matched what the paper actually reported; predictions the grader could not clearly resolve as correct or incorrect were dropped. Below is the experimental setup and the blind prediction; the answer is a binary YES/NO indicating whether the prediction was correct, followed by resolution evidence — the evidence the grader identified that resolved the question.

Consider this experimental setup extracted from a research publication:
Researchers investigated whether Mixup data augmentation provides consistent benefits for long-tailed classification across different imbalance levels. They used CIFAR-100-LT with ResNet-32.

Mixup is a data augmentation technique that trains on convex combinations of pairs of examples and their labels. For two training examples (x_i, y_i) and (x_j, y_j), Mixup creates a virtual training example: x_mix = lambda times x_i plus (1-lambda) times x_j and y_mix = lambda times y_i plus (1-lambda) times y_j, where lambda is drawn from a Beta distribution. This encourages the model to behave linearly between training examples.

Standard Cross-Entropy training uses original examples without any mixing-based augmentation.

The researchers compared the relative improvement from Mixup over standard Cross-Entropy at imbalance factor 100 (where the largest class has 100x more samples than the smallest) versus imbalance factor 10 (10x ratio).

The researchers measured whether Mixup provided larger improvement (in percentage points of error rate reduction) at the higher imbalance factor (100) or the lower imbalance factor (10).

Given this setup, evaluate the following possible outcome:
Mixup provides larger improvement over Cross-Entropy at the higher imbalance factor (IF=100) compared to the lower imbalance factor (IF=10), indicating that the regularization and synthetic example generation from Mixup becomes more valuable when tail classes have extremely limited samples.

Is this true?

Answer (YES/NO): NO